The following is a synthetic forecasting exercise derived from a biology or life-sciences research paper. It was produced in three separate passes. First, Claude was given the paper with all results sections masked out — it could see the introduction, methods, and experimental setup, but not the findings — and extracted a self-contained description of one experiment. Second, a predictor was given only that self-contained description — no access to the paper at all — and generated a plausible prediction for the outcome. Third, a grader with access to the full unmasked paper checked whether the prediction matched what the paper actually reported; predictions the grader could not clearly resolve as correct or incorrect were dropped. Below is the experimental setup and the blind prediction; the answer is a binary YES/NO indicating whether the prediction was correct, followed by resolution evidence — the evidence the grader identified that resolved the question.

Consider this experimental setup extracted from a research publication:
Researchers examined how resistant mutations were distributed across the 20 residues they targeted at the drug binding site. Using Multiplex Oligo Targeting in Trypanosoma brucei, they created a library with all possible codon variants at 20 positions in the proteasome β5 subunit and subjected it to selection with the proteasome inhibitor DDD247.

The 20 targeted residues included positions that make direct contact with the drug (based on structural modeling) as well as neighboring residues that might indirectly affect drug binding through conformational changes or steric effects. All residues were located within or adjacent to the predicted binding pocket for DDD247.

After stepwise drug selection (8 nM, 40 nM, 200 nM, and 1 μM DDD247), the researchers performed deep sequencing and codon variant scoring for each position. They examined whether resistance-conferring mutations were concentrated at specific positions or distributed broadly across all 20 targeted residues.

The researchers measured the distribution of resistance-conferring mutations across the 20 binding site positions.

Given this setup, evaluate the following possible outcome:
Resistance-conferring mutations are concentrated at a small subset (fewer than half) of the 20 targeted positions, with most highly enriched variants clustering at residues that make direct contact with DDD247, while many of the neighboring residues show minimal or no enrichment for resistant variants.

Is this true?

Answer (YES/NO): YES